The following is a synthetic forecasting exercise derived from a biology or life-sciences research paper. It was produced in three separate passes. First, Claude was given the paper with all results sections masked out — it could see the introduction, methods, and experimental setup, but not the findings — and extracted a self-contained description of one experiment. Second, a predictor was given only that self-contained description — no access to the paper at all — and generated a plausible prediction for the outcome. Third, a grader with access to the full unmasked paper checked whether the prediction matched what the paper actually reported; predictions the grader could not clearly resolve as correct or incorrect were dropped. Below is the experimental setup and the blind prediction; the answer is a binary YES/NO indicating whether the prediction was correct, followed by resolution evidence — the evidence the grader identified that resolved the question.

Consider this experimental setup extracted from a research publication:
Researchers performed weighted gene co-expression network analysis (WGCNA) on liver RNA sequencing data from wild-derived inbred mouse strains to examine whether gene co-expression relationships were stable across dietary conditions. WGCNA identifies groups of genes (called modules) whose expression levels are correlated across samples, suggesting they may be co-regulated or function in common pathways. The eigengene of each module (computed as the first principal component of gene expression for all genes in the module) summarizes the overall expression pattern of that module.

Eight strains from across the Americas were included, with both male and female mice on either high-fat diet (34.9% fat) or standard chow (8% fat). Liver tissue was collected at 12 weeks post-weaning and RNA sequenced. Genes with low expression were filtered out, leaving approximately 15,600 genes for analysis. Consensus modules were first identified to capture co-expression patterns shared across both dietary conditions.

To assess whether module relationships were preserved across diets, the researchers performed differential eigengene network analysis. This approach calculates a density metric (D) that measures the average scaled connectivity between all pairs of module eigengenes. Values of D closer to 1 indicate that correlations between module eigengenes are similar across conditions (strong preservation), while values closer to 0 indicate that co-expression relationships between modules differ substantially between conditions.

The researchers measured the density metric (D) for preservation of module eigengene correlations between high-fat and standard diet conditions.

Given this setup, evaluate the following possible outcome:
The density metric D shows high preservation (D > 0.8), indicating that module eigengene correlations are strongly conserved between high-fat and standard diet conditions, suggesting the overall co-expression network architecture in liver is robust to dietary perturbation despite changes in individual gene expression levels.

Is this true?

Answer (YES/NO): YES